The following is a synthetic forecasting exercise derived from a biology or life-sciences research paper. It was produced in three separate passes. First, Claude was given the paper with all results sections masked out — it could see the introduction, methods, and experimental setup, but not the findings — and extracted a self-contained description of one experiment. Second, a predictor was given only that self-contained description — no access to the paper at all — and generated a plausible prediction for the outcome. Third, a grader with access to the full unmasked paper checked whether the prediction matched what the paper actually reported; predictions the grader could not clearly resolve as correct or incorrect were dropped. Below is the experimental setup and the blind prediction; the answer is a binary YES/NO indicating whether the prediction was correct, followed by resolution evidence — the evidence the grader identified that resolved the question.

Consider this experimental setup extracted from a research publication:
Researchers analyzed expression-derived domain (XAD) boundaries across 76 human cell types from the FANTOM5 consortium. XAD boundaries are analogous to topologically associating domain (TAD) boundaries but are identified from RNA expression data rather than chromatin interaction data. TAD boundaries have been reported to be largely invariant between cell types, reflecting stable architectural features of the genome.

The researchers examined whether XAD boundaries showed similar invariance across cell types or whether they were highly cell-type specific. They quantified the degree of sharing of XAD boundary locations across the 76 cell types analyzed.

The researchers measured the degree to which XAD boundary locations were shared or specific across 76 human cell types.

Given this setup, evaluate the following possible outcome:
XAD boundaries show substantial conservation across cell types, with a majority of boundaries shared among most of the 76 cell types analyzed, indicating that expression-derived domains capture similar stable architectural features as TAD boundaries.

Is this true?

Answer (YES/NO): NO